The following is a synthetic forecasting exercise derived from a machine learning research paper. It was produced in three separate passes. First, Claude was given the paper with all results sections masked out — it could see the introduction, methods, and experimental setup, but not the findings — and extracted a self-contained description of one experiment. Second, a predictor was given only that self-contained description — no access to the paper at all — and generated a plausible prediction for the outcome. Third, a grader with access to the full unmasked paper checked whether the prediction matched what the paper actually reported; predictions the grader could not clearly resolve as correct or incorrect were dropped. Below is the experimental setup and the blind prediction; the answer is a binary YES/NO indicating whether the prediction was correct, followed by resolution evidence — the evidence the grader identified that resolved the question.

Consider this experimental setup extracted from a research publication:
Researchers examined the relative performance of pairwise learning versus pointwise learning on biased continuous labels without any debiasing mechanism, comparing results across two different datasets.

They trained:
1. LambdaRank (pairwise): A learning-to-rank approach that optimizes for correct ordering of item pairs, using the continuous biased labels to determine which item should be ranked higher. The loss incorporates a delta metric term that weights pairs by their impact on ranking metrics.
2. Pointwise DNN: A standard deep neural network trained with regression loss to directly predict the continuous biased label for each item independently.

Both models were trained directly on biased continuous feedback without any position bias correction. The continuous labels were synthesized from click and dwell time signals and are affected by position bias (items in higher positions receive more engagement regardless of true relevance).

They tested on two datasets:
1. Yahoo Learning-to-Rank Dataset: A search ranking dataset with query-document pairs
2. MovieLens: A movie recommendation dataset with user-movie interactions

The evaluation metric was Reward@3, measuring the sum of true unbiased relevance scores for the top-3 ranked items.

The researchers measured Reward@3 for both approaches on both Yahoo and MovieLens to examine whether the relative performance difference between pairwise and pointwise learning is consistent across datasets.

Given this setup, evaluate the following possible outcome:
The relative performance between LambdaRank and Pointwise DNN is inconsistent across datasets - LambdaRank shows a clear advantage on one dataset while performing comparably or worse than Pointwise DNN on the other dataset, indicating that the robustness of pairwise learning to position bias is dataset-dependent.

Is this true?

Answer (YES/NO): NO